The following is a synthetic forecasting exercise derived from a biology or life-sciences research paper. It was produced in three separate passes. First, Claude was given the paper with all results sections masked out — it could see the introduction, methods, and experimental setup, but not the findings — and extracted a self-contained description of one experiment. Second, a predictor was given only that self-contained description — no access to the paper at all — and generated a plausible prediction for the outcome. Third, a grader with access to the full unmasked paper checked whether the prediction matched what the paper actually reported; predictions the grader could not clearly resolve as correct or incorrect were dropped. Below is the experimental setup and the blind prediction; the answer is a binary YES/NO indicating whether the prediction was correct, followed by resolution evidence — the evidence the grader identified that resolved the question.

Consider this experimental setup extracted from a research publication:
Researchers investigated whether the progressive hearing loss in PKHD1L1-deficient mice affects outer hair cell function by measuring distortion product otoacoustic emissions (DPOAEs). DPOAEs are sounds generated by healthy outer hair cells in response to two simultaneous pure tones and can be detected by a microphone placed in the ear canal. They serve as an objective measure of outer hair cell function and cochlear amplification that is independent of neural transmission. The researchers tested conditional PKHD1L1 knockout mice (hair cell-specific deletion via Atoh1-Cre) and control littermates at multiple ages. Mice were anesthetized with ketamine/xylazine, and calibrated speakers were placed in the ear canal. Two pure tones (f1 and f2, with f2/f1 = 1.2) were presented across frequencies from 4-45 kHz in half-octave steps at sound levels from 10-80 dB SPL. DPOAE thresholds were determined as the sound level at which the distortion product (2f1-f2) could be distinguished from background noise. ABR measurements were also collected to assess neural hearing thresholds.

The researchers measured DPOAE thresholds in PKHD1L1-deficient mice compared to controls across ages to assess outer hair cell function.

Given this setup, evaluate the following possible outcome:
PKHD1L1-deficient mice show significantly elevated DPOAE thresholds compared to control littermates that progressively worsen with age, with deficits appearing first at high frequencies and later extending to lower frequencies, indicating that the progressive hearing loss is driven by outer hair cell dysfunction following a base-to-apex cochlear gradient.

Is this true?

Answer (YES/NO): YES